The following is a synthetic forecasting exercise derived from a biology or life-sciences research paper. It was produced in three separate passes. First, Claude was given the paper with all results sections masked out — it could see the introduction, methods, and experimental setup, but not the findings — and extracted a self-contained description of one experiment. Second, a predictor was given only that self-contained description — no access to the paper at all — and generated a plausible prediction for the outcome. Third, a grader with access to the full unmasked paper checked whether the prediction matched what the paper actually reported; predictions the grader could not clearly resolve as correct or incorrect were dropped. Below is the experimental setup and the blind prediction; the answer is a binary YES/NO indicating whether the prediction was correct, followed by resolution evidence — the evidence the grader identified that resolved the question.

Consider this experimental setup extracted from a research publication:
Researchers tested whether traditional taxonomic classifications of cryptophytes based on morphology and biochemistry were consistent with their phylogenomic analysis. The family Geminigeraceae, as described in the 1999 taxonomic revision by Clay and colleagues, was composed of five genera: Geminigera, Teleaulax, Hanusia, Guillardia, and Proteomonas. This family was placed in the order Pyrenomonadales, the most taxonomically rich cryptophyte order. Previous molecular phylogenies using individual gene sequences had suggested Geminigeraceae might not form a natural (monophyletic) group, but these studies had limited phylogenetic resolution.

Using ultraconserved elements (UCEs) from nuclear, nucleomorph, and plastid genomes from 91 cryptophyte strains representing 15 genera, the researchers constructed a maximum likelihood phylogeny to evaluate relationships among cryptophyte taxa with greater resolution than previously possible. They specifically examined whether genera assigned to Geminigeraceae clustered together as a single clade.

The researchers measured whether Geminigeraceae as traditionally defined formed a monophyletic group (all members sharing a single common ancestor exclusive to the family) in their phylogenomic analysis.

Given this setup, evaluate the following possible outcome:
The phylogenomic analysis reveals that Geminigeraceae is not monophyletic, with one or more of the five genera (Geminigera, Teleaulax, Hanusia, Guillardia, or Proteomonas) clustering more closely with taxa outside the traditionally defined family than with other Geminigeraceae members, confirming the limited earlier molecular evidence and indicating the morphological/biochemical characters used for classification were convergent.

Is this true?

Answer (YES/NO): YES